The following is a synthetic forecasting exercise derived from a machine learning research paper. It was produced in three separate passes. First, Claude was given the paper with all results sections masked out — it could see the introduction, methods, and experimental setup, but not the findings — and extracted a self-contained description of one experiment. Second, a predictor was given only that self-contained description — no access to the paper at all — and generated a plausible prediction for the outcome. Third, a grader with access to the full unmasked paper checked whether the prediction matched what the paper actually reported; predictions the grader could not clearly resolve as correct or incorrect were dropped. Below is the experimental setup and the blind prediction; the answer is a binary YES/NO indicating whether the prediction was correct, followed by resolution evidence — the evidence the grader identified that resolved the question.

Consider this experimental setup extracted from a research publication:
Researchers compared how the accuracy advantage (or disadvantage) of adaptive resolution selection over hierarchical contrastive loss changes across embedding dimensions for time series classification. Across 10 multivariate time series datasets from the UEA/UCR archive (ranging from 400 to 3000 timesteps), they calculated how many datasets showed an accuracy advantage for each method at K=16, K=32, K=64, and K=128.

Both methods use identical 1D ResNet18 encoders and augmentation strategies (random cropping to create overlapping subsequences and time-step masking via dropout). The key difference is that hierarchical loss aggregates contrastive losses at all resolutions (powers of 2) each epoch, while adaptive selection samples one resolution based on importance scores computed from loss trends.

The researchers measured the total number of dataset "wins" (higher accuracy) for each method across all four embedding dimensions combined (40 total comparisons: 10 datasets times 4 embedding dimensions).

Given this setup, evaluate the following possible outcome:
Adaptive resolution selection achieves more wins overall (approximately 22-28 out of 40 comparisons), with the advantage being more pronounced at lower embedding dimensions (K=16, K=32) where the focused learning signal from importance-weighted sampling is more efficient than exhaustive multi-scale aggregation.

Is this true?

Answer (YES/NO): NO